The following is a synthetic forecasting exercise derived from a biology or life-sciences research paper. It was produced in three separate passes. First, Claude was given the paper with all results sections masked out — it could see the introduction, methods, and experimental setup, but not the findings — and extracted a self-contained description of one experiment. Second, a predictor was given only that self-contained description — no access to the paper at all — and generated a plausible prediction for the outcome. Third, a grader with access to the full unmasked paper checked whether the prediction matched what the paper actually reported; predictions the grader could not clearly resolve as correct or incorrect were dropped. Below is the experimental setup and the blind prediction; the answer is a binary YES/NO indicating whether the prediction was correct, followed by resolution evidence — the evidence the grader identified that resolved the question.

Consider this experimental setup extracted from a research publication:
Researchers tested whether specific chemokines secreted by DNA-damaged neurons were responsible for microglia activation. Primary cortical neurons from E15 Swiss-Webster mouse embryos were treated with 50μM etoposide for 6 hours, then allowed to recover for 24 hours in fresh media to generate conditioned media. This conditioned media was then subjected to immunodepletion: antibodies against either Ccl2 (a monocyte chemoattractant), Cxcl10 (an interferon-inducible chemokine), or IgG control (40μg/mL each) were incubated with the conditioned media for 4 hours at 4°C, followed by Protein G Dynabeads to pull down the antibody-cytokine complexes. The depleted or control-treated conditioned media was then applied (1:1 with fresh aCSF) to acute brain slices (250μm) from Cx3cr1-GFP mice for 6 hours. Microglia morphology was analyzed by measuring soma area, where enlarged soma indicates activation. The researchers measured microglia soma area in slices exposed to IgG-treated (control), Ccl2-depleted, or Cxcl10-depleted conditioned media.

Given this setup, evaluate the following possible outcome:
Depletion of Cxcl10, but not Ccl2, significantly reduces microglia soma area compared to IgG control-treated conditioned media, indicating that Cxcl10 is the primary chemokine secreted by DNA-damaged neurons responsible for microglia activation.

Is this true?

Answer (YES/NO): NO